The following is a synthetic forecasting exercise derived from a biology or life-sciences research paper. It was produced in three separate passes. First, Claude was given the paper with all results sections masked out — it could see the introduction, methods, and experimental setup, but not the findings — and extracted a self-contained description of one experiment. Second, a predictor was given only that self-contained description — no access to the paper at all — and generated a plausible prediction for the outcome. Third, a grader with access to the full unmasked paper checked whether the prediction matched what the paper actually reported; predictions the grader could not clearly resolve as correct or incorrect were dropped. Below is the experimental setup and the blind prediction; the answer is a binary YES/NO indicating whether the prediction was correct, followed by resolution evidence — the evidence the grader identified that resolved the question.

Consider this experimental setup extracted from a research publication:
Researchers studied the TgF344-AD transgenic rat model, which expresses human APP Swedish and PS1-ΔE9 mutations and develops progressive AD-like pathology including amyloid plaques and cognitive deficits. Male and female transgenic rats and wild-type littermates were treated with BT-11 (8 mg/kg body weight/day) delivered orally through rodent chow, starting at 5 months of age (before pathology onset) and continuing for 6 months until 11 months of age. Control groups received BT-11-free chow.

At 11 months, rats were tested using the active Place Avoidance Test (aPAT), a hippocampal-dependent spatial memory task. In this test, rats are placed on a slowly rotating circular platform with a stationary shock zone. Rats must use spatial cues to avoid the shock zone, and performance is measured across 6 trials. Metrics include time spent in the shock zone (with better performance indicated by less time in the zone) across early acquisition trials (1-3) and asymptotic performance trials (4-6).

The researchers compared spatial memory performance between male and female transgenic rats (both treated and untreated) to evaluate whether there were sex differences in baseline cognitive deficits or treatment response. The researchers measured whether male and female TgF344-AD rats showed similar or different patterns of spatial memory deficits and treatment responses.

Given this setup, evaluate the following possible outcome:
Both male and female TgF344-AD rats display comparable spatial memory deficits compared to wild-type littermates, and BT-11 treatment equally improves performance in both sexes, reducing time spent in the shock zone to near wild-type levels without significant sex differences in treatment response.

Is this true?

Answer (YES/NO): NO